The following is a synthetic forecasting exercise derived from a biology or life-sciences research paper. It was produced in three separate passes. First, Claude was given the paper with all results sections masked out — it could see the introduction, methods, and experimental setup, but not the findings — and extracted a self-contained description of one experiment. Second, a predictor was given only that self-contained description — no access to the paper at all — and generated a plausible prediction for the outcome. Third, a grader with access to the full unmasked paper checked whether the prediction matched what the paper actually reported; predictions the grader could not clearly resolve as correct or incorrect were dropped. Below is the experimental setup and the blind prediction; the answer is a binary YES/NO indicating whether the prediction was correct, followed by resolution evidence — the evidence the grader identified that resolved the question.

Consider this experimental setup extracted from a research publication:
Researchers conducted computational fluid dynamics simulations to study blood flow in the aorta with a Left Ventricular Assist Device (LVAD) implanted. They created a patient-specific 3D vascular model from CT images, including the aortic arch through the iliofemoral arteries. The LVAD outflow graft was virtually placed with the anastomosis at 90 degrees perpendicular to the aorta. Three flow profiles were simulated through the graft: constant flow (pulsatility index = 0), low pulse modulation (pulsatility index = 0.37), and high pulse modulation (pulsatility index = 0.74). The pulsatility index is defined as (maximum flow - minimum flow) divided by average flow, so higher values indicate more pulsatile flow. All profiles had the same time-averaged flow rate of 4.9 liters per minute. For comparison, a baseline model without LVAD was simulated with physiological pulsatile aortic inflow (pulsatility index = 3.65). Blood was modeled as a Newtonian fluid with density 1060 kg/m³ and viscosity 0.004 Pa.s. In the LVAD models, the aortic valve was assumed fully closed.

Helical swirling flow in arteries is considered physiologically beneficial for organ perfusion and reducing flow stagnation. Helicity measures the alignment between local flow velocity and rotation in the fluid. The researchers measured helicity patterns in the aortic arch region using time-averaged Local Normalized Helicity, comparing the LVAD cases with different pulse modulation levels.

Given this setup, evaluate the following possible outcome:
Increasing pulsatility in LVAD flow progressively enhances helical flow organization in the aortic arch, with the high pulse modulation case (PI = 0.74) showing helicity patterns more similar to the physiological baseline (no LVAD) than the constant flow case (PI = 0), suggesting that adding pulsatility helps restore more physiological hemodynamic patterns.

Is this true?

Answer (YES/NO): YES